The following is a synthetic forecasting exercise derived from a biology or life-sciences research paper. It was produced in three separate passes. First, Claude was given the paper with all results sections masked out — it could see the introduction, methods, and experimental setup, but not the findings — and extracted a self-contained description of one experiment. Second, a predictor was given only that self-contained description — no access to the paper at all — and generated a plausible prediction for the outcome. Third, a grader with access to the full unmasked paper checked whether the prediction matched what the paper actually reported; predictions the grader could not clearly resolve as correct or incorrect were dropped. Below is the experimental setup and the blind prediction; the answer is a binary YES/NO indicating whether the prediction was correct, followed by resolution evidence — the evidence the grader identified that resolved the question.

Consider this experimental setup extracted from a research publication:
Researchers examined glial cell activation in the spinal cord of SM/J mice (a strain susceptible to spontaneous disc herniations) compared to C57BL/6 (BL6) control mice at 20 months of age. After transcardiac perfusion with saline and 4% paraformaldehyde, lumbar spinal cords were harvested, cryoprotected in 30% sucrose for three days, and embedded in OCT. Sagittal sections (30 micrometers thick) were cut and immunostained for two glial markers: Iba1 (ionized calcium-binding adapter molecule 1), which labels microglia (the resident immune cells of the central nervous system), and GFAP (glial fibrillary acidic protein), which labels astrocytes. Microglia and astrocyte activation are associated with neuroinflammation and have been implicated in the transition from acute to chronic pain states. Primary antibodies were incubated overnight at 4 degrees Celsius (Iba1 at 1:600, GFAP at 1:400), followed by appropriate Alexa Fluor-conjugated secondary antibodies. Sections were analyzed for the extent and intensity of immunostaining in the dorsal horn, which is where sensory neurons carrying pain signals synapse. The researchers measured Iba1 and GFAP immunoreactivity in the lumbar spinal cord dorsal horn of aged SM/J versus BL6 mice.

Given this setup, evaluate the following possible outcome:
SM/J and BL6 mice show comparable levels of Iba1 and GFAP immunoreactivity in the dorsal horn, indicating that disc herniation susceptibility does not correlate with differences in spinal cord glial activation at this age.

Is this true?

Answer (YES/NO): NO